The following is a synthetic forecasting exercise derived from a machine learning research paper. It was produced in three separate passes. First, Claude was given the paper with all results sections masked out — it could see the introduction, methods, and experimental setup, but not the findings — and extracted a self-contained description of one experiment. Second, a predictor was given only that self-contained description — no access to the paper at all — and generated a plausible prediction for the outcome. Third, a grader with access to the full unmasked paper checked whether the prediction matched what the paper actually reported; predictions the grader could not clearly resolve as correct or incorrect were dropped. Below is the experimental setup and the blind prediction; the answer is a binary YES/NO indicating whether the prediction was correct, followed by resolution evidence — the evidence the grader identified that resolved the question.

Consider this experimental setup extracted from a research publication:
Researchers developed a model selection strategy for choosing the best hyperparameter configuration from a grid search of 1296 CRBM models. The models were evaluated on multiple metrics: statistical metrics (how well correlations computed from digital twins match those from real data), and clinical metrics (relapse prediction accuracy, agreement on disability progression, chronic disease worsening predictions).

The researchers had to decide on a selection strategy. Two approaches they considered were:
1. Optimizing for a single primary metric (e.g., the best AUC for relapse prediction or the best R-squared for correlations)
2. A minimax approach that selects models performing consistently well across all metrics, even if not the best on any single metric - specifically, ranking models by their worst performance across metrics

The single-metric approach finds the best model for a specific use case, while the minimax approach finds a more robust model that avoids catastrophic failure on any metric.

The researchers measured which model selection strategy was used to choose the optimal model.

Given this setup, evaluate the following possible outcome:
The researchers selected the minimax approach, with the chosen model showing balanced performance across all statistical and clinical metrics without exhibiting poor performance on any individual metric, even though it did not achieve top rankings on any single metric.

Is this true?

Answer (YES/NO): YES